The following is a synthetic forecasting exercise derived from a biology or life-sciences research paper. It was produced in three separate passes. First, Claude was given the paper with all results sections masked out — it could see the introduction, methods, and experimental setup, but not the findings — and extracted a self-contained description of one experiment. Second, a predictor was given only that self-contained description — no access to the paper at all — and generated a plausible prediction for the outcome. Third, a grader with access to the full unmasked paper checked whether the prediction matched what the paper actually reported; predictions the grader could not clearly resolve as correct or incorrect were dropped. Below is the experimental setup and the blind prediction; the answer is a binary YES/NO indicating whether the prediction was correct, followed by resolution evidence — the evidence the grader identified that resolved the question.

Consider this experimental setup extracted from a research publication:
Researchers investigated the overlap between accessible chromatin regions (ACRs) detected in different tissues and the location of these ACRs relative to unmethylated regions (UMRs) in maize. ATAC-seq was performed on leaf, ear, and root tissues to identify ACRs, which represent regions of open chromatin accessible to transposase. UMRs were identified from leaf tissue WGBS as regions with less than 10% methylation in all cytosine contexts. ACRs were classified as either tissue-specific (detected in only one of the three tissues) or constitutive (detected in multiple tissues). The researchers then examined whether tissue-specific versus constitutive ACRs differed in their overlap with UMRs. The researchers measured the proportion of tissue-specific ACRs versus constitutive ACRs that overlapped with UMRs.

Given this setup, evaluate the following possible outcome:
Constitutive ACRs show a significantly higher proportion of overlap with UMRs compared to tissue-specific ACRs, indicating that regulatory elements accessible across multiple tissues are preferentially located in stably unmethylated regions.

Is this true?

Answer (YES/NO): NO